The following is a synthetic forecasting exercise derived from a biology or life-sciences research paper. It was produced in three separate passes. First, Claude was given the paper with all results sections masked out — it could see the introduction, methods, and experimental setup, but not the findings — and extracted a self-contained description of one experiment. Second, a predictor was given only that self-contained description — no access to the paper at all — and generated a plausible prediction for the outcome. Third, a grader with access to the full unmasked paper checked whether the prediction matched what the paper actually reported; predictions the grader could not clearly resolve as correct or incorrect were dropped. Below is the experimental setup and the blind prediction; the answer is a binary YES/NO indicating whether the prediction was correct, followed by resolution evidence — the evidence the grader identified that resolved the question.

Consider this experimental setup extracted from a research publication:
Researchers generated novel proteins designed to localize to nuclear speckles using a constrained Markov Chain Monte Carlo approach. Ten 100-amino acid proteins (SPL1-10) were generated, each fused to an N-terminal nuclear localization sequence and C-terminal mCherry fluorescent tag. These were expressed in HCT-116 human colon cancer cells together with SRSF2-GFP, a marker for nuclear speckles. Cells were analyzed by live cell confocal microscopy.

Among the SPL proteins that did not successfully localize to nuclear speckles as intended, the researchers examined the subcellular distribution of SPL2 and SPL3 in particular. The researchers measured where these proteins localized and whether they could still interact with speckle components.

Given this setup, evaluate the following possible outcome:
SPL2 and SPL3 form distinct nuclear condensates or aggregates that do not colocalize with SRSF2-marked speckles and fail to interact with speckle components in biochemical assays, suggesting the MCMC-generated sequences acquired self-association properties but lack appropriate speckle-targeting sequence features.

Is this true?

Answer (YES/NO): NO